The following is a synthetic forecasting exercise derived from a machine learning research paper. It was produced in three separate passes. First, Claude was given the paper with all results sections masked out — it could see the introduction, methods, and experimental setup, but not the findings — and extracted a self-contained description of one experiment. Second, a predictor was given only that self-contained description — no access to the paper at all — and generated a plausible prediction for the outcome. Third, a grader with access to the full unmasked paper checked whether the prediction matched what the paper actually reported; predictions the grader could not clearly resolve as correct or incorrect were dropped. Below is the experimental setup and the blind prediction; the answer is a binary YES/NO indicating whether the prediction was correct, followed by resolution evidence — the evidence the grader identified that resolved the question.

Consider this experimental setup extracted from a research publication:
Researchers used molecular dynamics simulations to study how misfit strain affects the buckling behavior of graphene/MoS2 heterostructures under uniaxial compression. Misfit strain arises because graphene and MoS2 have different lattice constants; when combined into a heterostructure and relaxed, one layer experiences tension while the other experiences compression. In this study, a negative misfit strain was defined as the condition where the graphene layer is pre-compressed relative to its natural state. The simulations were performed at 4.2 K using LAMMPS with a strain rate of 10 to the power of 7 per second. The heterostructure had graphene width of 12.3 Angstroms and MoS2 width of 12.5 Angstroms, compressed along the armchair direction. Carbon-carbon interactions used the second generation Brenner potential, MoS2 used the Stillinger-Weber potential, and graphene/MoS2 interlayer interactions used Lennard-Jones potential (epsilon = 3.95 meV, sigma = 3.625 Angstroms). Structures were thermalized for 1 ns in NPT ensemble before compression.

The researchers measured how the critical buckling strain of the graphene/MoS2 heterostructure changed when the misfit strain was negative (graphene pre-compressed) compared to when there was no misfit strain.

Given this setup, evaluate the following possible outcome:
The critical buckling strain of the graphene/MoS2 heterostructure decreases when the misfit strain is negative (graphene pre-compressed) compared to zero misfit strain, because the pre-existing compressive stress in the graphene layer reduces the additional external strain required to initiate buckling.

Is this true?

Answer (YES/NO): YES